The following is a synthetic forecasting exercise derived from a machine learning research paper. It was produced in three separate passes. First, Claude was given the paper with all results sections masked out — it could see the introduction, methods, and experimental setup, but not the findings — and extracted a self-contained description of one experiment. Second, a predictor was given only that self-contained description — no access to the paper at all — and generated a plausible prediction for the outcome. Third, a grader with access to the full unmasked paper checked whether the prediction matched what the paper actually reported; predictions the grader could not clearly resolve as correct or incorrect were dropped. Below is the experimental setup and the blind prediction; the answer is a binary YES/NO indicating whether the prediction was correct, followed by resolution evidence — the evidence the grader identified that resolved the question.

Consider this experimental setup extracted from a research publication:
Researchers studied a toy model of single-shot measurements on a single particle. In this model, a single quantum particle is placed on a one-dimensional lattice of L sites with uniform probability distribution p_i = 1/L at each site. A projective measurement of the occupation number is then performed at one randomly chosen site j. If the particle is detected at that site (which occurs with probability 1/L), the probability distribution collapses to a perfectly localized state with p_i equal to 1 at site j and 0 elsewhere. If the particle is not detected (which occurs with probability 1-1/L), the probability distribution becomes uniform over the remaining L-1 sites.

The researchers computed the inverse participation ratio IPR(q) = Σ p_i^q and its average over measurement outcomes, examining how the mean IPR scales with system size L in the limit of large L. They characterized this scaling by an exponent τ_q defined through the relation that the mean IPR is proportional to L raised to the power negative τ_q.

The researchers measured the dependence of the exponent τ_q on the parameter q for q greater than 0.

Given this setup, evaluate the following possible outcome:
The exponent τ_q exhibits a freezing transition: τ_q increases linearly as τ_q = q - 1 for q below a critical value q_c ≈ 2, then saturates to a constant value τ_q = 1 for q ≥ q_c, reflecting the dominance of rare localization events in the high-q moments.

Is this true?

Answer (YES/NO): YES